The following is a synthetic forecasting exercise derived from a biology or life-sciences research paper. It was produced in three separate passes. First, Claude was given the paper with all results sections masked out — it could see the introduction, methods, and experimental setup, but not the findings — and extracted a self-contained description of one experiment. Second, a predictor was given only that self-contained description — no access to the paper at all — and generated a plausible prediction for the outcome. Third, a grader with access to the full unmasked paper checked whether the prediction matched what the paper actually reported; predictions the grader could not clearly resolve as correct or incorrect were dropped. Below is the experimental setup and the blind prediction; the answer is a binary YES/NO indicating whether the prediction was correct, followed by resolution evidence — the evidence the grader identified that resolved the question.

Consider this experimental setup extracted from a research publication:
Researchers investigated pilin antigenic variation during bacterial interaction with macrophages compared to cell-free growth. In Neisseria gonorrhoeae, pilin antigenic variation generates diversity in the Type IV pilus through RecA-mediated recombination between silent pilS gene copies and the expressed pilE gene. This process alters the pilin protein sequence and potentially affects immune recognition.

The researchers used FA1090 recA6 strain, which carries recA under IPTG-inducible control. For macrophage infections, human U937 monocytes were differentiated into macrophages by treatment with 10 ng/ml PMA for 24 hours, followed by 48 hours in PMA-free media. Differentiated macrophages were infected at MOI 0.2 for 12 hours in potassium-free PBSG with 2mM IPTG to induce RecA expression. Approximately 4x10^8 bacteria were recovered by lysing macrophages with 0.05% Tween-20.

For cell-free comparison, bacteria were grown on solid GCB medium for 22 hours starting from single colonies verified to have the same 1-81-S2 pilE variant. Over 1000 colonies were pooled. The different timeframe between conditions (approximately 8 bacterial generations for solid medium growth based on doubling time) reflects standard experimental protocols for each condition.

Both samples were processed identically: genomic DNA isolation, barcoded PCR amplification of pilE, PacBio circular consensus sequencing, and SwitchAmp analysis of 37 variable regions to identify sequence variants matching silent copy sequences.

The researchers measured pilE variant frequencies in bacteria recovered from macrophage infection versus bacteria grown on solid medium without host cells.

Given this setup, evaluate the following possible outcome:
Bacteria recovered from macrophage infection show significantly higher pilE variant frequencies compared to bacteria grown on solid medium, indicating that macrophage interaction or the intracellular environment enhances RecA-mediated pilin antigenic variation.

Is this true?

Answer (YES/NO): NO